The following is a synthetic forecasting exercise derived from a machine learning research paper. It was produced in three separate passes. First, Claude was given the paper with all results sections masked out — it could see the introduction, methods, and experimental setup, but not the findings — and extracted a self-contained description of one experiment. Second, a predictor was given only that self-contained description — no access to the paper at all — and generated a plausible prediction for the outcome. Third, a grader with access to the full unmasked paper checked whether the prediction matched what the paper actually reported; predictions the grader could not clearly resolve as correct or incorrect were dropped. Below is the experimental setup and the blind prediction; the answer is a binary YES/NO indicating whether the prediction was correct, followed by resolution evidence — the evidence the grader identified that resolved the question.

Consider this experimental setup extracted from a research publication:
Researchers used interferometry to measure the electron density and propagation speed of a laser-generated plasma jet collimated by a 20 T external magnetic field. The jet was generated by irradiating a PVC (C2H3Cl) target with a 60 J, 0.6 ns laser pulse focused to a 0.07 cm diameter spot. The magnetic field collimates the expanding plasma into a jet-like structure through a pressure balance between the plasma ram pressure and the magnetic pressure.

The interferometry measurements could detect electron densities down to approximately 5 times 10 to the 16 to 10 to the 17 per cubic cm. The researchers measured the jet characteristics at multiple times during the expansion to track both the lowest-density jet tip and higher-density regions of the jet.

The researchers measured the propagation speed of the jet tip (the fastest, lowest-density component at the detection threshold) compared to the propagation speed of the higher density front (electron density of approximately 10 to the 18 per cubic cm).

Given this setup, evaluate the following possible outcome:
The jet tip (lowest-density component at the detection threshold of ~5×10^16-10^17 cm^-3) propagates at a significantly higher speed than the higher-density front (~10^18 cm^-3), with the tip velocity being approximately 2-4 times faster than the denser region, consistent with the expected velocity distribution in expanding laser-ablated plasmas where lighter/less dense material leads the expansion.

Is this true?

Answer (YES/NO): NO